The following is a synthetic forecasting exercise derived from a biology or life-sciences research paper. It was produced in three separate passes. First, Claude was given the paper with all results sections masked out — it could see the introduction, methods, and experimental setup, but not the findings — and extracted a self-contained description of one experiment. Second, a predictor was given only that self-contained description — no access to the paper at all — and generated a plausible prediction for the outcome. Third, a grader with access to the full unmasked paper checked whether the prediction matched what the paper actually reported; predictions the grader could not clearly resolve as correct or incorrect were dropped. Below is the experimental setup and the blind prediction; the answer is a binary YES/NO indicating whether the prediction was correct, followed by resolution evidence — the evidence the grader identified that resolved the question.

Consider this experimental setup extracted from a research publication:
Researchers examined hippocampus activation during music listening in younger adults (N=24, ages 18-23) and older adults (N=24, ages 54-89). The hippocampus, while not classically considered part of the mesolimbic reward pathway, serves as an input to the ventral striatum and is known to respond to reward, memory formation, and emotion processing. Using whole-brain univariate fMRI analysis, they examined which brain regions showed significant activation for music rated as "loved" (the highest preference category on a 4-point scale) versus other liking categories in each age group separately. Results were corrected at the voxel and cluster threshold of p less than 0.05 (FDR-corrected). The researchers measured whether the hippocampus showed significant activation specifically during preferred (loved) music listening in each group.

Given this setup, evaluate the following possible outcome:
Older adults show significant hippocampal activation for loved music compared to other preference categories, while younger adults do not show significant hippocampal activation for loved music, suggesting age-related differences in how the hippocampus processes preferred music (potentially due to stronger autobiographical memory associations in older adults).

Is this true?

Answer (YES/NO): NO